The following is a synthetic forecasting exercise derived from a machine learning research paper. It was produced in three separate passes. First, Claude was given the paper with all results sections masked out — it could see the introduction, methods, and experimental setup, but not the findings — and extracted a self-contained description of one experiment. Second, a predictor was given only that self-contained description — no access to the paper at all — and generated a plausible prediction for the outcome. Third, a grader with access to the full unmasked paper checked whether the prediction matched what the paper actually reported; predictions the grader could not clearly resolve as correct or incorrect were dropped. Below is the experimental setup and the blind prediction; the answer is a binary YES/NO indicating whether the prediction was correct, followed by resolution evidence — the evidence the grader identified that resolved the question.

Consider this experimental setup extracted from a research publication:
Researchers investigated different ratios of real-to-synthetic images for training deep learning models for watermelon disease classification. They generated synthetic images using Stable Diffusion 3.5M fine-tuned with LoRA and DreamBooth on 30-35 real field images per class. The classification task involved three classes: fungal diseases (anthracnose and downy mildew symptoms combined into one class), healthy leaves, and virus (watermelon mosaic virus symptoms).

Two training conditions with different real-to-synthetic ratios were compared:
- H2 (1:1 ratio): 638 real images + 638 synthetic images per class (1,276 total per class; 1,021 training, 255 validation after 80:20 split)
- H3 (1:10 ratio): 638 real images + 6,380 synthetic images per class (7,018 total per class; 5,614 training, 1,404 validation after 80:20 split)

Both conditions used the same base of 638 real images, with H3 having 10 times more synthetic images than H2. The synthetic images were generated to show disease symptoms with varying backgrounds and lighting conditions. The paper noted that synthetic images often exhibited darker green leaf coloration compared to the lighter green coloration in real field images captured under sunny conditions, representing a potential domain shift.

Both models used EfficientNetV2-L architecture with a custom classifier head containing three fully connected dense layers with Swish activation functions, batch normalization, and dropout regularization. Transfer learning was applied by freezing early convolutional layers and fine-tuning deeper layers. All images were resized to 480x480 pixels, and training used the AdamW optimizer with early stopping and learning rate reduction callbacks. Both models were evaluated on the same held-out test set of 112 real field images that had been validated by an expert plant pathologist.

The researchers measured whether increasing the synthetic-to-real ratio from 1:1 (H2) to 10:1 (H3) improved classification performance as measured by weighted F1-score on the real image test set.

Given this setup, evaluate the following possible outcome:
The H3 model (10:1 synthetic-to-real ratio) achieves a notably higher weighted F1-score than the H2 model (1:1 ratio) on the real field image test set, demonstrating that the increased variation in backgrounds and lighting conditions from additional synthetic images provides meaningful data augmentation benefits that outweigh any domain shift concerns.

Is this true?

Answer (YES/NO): YES